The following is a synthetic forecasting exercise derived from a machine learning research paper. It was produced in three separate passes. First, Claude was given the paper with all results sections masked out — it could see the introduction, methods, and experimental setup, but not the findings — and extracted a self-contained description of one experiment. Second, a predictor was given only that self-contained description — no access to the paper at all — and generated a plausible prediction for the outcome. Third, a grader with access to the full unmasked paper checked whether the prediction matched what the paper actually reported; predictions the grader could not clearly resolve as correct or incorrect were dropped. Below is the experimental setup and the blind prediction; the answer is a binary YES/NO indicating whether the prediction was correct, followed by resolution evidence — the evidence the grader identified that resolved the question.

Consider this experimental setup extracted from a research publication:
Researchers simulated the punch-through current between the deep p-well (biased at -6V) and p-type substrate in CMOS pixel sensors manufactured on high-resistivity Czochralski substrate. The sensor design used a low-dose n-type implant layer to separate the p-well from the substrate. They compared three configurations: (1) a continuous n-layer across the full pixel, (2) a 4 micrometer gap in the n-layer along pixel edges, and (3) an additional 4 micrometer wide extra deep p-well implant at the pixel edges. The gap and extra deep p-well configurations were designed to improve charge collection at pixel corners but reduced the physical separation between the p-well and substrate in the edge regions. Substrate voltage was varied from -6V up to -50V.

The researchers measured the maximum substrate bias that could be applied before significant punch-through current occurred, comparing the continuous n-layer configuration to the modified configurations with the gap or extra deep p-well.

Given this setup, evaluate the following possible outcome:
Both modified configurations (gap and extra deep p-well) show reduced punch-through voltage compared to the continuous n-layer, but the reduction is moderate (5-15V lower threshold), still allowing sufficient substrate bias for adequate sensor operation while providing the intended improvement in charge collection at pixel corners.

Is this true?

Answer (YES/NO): NO